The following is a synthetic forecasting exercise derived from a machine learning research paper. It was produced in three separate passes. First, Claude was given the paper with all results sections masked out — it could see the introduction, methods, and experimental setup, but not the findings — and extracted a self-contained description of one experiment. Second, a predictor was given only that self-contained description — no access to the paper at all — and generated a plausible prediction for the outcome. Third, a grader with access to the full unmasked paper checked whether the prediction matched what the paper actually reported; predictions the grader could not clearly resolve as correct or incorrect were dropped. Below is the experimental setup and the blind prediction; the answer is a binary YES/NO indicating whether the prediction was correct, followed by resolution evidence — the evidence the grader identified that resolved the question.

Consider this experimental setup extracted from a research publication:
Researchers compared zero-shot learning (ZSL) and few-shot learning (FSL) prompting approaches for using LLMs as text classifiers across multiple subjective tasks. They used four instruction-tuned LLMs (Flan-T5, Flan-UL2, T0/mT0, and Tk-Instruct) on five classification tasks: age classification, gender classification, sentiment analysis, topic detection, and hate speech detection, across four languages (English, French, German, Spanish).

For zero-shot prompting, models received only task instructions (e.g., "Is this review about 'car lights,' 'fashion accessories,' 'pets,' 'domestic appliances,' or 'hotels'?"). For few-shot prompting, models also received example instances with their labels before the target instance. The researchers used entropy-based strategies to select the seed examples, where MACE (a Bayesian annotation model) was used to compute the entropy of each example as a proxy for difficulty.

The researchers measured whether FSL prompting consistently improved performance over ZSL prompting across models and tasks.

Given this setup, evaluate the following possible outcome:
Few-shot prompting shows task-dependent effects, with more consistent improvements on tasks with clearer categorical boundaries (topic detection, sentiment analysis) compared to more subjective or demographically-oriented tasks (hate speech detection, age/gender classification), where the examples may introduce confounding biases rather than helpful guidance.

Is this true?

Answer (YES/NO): NO